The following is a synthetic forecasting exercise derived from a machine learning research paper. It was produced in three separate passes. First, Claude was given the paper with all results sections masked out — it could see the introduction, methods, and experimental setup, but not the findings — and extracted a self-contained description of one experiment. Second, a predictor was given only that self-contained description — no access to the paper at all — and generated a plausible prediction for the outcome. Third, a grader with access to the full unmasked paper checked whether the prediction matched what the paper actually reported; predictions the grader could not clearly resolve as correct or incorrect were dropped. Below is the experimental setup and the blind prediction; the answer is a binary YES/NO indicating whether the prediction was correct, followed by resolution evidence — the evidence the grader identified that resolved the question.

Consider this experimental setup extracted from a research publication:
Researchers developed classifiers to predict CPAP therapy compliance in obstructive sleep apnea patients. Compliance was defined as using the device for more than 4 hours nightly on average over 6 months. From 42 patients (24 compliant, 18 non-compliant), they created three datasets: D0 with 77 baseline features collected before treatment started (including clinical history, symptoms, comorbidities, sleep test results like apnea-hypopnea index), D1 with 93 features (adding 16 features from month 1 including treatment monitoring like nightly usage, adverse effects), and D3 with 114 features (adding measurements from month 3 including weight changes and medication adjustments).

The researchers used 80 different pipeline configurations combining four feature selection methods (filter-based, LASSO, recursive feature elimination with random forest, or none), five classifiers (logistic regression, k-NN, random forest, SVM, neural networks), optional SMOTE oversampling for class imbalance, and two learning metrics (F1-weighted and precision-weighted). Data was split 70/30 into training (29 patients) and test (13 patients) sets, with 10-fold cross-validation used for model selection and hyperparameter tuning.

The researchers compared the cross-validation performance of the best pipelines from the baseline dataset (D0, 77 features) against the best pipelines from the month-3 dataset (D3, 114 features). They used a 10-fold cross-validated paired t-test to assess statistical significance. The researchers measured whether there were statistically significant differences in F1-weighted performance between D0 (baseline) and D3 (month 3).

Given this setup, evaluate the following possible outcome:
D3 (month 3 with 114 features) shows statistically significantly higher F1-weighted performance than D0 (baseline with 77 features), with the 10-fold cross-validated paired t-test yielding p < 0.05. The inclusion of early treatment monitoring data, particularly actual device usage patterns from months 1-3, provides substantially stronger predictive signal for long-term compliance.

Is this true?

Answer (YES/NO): YES